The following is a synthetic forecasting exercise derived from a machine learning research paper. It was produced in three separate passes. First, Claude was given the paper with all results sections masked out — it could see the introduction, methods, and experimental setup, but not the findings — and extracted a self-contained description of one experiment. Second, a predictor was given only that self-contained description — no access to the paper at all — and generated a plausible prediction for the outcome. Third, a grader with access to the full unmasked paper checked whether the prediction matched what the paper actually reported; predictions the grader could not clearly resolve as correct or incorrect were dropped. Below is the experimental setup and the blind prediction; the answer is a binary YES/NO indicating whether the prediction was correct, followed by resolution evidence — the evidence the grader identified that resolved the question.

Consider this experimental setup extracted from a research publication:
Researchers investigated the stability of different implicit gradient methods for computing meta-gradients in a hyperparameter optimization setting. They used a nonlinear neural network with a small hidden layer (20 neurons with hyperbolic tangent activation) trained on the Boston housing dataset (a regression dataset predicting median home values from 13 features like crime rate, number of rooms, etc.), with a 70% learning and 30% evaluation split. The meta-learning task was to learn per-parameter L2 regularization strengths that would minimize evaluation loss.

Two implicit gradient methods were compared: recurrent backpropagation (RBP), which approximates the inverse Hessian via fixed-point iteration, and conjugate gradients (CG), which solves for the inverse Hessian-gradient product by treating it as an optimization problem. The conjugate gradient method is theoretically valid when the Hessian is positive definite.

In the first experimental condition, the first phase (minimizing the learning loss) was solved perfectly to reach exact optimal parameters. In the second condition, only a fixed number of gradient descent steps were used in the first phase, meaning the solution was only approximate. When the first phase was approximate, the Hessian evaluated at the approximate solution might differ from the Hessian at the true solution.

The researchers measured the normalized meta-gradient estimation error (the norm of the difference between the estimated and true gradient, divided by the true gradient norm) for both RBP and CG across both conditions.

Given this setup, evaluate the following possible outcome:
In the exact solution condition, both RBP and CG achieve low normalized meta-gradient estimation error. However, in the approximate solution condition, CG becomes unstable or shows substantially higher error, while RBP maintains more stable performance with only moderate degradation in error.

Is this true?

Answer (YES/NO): YES